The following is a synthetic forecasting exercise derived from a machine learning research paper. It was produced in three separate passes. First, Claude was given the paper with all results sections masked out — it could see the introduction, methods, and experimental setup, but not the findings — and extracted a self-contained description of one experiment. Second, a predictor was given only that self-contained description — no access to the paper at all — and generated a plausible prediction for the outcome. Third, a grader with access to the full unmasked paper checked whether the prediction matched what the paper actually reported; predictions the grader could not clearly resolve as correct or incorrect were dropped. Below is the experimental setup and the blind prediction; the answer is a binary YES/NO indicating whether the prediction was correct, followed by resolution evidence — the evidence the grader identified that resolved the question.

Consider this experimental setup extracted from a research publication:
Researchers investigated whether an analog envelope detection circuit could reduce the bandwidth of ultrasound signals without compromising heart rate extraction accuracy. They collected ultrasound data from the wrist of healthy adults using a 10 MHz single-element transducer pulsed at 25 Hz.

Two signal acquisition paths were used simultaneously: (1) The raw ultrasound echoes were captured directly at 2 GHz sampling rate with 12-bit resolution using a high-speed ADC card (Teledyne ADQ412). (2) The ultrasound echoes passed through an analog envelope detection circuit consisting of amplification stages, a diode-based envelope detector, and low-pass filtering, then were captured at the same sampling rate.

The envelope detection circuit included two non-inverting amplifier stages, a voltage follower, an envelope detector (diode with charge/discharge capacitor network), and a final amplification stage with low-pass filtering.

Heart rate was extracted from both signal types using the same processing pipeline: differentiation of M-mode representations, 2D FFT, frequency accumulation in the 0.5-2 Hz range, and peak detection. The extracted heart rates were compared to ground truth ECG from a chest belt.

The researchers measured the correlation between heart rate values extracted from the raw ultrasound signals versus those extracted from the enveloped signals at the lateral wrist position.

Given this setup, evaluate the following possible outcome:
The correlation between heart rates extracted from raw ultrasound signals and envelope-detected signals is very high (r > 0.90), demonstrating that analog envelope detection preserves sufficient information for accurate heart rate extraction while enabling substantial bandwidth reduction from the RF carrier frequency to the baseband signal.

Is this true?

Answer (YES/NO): YES